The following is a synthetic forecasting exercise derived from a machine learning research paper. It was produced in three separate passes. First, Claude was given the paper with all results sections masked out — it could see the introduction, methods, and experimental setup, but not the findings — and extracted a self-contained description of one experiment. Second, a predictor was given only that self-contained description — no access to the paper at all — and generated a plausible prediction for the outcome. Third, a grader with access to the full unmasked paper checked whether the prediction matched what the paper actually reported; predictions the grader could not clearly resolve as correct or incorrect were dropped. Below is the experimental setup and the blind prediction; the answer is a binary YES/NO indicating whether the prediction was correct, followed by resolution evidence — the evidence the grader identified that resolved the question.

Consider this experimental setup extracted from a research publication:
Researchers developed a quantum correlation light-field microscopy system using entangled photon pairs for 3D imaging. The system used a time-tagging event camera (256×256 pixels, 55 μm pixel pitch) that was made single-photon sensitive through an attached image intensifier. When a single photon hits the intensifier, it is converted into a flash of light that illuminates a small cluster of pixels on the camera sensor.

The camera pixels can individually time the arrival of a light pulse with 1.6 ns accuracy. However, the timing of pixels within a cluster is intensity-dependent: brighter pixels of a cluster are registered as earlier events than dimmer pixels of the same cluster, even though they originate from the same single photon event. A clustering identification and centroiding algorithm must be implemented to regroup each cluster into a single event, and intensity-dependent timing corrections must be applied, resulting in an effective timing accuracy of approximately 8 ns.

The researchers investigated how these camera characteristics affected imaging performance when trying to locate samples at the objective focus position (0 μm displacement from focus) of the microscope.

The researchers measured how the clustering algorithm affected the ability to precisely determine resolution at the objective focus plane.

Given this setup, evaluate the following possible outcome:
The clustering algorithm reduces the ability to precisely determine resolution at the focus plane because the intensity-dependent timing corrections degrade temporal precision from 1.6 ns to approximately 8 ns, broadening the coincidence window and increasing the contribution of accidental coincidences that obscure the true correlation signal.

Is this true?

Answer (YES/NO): NO